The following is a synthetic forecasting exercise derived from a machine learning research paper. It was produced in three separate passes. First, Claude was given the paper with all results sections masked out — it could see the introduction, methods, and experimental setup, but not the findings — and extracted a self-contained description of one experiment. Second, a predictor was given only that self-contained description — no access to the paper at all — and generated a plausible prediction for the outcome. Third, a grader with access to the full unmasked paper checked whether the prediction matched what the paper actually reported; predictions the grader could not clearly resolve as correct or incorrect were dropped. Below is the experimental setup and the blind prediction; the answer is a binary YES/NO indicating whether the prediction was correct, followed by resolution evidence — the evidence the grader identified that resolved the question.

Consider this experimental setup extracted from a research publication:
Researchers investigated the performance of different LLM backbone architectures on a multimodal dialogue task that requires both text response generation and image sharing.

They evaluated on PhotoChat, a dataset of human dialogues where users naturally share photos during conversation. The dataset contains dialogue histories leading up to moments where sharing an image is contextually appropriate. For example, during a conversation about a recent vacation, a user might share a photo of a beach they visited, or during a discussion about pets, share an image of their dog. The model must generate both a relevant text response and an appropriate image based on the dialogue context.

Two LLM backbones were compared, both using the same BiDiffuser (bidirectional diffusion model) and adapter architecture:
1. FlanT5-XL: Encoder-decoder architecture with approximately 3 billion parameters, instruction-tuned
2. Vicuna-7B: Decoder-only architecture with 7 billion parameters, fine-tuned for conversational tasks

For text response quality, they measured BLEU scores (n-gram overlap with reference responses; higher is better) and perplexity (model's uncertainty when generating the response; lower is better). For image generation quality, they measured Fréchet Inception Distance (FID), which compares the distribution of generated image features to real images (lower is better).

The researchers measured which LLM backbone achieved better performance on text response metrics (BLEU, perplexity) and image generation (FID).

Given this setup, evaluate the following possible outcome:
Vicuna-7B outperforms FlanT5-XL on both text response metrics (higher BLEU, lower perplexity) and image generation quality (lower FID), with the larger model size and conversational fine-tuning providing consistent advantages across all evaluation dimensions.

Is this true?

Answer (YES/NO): YES